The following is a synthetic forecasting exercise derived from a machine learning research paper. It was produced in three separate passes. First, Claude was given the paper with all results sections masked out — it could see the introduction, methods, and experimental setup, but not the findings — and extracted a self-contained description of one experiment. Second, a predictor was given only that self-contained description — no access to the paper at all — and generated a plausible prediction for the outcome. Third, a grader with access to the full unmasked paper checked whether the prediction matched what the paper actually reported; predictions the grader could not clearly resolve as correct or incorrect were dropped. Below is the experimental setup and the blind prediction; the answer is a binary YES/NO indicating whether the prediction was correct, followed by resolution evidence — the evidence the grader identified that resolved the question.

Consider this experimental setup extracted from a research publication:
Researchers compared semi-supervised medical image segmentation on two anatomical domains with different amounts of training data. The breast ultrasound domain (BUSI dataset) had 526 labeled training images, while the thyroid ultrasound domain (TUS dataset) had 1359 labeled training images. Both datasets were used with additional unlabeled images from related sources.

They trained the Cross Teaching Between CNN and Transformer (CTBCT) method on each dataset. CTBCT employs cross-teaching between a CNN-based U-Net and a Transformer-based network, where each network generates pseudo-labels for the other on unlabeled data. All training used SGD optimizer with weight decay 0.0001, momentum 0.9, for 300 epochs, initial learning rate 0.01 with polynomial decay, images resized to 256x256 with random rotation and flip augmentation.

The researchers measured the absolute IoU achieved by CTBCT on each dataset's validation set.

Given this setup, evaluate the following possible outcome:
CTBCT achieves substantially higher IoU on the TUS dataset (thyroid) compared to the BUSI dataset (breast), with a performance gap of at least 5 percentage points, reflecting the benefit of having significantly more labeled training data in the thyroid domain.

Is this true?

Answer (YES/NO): YES